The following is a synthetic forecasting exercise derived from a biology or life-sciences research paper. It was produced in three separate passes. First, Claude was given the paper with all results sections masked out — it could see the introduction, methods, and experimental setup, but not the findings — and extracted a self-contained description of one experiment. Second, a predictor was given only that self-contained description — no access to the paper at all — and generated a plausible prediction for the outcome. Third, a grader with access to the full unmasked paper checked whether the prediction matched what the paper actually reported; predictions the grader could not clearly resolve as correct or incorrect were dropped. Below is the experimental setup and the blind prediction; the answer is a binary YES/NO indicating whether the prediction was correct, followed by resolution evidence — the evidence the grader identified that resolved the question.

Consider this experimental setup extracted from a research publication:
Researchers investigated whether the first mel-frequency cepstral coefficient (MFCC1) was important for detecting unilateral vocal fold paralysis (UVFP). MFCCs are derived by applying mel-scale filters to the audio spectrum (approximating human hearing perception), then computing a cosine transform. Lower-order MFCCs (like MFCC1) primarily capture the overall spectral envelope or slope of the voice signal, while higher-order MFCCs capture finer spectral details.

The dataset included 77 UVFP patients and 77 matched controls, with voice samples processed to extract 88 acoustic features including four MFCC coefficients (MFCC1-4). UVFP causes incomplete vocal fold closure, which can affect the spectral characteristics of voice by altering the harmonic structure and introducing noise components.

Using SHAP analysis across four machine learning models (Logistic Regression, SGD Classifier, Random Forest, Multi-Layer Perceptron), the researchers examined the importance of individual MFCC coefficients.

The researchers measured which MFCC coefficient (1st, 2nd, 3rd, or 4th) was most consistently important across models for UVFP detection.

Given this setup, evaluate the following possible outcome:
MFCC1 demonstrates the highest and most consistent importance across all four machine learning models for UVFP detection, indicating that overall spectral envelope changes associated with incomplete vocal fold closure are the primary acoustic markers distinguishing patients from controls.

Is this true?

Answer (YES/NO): NO